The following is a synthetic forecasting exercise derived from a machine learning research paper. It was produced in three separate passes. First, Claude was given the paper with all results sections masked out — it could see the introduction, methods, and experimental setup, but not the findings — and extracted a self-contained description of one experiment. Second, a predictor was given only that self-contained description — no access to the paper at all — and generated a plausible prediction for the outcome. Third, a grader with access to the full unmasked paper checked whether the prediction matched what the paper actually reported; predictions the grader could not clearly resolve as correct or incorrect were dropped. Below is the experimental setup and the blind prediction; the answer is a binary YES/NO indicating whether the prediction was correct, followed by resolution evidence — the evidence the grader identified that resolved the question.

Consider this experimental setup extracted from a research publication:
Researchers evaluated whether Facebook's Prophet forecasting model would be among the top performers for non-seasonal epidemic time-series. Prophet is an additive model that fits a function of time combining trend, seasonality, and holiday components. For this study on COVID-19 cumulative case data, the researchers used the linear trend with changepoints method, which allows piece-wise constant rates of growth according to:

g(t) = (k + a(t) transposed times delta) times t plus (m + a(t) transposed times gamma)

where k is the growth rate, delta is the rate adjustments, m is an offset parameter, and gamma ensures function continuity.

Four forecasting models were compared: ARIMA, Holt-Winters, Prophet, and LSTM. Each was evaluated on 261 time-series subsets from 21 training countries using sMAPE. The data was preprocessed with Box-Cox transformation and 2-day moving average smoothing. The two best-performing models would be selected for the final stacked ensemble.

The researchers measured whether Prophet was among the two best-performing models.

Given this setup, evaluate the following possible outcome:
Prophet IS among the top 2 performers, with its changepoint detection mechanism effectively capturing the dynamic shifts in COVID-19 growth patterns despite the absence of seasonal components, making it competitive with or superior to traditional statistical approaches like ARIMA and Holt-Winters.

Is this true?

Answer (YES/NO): YES